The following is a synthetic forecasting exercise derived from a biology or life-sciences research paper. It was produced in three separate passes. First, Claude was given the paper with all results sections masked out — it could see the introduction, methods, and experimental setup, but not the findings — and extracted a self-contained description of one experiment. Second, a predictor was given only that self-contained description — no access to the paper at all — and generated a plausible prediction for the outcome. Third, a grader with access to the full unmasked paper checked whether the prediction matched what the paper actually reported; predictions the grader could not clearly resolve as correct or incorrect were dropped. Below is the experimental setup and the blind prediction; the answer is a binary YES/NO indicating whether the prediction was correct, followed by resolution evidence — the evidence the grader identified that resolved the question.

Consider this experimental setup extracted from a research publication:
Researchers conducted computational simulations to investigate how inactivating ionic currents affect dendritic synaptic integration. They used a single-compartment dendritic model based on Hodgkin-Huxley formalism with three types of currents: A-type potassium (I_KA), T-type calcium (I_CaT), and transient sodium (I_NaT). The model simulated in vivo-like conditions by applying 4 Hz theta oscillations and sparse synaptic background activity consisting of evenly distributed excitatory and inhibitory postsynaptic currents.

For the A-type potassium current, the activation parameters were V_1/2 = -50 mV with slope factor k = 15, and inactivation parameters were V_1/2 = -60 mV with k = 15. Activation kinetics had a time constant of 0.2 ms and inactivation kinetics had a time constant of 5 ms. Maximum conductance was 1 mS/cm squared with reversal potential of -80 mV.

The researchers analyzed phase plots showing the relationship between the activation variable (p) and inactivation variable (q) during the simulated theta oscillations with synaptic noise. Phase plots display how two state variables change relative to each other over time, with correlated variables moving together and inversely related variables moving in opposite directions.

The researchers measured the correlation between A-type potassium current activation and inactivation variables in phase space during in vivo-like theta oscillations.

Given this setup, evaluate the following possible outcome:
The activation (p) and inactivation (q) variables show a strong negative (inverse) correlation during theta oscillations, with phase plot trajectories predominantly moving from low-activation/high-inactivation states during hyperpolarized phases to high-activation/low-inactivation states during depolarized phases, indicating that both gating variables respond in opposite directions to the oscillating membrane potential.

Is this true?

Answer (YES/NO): YES